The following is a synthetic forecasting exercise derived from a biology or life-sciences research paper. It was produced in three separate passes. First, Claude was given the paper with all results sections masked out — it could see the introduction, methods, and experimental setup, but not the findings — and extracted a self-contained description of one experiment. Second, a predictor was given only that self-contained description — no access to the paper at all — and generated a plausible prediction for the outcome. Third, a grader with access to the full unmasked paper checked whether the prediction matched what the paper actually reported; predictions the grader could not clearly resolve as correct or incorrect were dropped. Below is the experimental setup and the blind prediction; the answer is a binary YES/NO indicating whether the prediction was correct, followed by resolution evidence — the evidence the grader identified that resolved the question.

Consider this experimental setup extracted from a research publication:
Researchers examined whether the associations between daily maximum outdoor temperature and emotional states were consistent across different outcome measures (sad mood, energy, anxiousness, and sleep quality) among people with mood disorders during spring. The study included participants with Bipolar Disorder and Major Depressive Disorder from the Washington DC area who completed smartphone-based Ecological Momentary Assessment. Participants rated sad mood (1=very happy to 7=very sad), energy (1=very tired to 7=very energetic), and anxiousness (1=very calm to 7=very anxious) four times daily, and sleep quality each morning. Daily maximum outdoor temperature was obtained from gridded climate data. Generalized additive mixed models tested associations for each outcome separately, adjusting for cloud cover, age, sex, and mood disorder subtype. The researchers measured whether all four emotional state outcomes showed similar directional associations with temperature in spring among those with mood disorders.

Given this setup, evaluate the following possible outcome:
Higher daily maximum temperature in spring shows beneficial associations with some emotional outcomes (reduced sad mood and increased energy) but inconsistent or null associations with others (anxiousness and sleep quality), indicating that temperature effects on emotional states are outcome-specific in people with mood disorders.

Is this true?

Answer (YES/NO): NO